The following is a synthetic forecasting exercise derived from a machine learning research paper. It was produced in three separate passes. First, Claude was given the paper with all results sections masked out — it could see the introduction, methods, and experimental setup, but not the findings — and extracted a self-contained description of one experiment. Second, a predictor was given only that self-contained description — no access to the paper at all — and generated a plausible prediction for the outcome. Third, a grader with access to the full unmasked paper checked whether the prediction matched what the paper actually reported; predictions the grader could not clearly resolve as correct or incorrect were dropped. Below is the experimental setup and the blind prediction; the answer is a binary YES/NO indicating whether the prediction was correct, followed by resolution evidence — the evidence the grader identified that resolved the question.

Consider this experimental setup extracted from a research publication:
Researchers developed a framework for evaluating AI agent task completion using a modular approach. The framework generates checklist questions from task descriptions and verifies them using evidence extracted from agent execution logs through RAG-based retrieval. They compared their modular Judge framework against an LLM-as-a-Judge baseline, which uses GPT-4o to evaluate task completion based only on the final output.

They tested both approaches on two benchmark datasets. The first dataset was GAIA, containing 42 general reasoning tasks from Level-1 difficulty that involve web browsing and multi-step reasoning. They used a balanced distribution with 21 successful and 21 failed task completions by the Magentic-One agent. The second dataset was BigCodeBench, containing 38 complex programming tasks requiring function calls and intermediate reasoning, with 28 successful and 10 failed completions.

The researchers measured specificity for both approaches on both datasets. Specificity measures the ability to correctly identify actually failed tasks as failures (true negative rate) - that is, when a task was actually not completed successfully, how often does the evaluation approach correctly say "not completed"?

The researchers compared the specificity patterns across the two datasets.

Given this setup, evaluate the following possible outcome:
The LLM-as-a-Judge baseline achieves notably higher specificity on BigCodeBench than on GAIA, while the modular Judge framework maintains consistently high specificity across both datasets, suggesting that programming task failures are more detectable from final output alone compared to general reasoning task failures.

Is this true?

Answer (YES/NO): NO